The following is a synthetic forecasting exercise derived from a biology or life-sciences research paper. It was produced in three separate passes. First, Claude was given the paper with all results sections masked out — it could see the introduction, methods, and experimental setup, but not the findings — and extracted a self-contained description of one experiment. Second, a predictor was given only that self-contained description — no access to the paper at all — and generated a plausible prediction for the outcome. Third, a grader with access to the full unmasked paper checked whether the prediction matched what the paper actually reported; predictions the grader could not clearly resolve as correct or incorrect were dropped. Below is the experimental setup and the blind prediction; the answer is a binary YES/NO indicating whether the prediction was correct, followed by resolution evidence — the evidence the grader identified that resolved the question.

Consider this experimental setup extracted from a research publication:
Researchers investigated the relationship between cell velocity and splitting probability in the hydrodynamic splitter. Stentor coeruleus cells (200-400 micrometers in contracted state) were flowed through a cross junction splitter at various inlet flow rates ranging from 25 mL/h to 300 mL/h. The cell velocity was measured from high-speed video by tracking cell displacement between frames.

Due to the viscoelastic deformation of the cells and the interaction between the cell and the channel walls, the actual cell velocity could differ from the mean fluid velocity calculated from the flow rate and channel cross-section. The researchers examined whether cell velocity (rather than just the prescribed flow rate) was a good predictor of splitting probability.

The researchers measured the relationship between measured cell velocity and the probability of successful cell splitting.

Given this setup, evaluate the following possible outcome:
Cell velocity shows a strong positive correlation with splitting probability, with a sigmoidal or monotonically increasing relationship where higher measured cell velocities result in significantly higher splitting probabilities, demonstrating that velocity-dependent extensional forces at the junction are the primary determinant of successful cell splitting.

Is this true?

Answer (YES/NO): YES